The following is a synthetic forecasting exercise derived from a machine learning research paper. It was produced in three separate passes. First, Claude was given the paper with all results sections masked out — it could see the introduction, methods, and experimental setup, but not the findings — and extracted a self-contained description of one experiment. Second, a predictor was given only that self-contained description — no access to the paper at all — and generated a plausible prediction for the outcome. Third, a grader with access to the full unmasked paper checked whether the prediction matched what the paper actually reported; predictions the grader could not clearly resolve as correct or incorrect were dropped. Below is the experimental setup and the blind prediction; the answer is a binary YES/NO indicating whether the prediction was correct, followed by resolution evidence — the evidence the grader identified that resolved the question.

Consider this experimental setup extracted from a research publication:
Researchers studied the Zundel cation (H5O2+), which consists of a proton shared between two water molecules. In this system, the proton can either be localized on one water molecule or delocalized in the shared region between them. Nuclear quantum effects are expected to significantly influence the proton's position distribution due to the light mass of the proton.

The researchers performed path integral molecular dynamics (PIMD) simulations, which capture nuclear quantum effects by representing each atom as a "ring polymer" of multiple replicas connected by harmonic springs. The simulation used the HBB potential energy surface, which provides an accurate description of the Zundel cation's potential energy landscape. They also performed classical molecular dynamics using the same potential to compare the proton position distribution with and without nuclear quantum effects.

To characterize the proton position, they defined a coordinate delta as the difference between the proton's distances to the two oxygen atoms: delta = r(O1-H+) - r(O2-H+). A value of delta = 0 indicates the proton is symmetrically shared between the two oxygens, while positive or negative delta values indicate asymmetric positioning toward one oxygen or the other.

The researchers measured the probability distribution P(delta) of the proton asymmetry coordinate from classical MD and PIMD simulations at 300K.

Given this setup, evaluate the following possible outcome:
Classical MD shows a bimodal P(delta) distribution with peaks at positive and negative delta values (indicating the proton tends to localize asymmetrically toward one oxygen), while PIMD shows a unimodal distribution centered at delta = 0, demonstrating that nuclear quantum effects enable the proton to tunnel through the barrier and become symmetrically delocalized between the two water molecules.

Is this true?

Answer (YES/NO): NO